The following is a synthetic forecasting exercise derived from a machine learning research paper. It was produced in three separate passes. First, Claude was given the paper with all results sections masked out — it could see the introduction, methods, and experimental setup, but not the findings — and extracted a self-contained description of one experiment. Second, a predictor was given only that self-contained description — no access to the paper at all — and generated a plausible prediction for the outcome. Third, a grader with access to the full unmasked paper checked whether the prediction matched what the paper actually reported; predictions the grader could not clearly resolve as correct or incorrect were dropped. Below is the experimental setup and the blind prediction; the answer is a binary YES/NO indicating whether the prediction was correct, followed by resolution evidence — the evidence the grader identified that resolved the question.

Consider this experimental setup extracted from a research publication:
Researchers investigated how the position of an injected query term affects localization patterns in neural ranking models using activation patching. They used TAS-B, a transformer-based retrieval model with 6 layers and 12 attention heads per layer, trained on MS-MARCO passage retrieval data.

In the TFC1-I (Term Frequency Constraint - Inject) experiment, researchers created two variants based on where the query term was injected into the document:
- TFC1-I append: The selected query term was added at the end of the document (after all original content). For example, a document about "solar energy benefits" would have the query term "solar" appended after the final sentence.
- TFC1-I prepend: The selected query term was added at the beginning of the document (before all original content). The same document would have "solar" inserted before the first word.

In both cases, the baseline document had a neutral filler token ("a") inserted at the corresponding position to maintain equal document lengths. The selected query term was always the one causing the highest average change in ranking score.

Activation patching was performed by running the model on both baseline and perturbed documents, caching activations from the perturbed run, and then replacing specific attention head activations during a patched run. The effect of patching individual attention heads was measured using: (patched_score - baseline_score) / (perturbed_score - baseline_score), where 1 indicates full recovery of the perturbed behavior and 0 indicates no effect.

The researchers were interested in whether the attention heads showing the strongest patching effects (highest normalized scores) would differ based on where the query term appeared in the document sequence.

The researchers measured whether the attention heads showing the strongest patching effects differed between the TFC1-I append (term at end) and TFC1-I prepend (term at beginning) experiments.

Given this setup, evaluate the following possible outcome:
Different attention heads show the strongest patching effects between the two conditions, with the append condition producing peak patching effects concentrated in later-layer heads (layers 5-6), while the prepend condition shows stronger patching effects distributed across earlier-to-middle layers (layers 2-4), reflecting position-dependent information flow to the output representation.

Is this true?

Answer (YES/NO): NO